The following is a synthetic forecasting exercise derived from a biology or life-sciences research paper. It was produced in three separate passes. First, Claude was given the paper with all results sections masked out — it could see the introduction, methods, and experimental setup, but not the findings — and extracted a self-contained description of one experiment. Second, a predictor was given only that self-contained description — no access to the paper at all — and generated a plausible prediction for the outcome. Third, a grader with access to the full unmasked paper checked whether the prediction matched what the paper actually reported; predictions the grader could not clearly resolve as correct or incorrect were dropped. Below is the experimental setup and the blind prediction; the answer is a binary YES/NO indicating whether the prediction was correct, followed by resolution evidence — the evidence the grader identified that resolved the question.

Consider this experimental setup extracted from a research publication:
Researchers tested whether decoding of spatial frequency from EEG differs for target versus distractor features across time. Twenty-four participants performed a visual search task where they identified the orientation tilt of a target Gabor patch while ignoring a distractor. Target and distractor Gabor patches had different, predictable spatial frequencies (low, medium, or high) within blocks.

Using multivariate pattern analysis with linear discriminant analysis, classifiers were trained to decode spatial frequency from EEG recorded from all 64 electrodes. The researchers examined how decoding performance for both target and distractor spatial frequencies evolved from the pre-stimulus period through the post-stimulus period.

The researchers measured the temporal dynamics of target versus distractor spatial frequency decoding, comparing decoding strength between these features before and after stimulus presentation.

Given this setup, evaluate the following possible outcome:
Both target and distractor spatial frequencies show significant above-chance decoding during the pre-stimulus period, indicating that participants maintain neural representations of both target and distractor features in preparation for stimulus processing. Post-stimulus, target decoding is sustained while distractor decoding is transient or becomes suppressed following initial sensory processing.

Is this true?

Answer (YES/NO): NO